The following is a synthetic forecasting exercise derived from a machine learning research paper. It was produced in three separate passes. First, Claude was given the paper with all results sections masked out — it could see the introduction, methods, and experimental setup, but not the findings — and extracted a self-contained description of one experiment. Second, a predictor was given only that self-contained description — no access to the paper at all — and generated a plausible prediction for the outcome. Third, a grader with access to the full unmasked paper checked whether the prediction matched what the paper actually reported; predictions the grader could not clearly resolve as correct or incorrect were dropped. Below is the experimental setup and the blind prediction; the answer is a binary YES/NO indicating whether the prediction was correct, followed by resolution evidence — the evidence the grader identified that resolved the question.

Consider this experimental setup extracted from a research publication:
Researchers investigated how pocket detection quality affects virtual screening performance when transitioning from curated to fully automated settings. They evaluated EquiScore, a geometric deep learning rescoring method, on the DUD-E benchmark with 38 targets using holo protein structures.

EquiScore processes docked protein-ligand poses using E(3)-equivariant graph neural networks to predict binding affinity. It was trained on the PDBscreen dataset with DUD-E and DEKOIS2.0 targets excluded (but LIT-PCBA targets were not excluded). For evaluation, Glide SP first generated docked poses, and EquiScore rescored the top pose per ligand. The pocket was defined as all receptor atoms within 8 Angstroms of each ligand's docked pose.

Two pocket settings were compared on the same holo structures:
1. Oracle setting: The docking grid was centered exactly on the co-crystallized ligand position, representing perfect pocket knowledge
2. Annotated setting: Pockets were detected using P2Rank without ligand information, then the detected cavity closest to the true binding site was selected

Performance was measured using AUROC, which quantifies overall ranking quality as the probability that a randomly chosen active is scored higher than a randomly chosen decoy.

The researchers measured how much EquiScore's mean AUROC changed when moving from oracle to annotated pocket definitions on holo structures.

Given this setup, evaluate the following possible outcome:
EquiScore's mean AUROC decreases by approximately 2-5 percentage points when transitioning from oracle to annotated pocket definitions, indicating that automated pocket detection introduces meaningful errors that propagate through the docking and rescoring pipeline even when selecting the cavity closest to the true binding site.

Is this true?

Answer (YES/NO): NO